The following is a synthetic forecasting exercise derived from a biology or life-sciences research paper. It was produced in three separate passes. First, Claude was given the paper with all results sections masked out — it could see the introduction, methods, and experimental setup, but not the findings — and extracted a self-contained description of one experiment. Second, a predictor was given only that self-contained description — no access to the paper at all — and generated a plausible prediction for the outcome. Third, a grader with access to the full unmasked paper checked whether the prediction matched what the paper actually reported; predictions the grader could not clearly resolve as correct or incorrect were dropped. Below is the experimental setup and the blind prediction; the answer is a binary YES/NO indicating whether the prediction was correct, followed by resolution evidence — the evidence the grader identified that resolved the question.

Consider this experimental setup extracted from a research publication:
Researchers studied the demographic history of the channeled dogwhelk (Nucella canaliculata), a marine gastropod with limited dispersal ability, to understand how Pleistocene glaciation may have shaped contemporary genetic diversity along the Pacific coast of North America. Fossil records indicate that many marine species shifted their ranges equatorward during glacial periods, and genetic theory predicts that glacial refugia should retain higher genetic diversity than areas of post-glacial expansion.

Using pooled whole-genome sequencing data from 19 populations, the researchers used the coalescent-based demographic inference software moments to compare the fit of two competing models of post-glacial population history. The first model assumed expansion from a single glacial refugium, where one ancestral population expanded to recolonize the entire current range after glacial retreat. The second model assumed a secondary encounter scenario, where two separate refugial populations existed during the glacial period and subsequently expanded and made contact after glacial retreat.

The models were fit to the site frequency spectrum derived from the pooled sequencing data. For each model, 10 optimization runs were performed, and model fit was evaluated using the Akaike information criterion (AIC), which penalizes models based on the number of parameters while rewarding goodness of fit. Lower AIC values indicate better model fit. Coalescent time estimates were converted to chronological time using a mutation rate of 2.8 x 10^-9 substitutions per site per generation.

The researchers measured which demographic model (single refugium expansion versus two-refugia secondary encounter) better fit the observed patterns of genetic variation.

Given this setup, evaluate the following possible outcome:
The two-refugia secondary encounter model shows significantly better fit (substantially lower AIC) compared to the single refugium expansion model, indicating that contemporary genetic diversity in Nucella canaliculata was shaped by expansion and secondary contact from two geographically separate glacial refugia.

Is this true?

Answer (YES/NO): YES